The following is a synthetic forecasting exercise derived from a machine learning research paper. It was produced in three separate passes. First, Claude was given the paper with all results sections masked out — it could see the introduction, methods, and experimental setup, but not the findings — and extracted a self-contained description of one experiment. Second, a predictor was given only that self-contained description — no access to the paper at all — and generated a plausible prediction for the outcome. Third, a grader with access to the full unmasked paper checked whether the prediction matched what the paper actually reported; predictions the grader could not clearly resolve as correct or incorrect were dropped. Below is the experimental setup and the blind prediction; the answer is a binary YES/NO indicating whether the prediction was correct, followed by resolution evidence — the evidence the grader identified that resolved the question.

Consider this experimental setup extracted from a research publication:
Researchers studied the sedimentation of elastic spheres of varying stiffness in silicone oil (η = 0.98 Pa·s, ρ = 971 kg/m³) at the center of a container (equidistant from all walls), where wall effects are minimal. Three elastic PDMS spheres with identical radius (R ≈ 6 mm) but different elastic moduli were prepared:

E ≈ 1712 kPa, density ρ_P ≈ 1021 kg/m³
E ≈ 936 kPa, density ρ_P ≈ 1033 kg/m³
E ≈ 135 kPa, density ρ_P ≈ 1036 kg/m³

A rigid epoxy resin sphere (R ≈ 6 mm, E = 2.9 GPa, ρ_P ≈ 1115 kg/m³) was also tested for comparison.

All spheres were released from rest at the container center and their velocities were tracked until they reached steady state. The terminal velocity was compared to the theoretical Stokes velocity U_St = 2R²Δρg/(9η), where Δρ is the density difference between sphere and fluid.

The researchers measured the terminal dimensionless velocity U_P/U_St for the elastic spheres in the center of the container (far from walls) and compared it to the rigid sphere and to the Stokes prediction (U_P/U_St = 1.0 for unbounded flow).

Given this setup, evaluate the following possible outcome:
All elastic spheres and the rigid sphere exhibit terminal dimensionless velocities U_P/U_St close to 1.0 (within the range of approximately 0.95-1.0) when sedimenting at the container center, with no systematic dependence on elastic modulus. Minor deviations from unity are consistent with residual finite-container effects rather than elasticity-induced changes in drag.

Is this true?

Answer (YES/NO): NO